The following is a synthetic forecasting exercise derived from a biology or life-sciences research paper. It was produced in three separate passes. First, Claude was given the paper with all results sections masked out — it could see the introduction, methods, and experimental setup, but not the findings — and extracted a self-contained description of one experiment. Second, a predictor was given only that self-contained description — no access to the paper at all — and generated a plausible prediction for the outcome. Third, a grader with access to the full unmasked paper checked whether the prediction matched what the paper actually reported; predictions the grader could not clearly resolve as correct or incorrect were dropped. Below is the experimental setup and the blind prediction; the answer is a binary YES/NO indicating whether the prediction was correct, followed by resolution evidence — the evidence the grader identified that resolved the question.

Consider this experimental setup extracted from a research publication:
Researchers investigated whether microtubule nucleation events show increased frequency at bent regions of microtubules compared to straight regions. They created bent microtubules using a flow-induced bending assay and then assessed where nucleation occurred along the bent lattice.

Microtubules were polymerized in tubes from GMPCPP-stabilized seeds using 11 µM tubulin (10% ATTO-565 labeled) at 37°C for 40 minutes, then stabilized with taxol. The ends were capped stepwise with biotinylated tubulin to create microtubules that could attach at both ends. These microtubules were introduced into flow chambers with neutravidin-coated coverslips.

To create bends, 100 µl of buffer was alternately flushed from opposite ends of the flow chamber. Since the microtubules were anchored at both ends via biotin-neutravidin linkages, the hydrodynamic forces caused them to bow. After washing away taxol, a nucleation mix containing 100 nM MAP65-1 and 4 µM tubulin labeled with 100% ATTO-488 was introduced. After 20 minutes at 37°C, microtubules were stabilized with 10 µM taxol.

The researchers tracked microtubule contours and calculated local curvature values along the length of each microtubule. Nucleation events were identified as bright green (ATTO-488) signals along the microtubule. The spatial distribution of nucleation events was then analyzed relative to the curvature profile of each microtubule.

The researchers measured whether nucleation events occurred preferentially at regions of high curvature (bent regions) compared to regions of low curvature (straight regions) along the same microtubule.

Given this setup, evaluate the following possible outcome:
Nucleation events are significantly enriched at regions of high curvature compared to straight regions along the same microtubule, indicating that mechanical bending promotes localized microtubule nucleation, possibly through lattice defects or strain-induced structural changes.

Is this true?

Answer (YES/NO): YES